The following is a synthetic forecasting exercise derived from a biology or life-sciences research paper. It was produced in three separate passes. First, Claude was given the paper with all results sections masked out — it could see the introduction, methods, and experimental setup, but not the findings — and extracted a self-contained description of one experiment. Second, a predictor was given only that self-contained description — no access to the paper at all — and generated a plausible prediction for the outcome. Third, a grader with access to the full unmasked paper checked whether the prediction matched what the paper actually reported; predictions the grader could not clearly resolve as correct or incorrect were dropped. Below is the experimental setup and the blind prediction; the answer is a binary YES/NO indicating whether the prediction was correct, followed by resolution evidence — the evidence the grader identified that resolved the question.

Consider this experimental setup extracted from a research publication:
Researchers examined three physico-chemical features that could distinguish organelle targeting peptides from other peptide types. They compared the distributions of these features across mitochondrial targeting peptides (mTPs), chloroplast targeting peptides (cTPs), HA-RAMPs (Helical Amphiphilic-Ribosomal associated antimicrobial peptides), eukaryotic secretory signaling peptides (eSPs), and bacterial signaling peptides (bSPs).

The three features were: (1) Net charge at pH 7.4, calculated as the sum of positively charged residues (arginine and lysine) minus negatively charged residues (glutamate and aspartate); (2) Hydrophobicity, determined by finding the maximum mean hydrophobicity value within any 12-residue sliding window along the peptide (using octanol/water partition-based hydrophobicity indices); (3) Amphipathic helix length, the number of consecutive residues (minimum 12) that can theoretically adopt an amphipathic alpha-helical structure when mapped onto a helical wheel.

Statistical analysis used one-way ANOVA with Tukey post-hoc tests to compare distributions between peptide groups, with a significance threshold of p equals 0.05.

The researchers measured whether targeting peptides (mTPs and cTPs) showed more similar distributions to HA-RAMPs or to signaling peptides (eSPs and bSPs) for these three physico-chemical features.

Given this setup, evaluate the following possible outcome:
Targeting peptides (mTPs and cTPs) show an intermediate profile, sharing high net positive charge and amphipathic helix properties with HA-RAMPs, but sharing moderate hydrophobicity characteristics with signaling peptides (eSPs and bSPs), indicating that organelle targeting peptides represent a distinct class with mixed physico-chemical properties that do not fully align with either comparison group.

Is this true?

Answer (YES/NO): NO